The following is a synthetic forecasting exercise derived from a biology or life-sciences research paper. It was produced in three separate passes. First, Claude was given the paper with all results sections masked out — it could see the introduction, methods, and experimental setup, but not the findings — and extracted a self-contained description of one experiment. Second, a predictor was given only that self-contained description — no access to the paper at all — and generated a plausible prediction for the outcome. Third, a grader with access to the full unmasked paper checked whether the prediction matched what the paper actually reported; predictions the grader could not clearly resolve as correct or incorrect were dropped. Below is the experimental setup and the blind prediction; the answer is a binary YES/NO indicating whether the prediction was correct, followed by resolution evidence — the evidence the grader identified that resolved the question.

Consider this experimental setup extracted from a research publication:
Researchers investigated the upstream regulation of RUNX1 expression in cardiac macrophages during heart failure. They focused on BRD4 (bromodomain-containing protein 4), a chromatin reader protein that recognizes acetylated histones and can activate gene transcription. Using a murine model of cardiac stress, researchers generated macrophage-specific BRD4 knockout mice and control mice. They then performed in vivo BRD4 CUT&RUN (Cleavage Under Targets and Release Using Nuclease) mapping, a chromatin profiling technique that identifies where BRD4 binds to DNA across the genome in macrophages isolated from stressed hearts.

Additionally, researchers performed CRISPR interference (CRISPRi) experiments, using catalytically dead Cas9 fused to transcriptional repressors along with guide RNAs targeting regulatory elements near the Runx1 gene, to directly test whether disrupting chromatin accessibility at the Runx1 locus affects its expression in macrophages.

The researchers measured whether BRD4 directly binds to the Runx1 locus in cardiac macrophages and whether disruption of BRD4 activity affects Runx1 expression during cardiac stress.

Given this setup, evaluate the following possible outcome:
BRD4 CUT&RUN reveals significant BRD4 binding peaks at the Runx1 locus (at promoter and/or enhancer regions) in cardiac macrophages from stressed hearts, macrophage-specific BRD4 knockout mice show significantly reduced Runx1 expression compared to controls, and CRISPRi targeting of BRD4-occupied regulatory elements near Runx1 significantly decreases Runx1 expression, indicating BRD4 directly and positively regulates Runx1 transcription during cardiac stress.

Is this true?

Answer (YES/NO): YES